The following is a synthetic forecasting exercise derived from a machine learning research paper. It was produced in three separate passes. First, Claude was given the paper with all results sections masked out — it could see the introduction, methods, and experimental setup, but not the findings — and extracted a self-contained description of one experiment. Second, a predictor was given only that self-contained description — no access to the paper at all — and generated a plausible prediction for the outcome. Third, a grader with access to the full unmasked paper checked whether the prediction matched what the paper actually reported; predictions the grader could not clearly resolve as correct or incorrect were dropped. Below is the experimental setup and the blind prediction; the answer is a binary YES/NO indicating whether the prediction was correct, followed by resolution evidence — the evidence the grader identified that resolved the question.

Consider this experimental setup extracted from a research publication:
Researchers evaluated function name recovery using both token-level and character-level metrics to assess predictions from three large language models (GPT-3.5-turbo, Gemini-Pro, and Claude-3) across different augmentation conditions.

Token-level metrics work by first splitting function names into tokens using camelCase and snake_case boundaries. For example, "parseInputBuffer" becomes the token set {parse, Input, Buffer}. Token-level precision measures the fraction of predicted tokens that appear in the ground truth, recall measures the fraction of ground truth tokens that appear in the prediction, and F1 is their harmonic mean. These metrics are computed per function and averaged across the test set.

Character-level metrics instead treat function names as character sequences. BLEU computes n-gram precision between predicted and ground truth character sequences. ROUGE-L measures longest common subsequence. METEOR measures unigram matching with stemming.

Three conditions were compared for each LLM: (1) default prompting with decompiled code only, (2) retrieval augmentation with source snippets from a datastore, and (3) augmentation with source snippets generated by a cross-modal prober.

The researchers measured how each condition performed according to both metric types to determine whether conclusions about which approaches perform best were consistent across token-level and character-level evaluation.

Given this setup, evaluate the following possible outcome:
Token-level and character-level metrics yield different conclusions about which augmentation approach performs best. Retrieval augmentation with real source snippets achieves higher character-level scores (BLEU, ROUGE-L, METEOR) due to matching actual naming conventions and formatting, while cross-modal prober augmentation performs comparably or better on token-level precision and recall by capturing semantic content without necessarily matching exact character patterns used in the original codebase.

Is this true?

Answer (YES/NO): NO